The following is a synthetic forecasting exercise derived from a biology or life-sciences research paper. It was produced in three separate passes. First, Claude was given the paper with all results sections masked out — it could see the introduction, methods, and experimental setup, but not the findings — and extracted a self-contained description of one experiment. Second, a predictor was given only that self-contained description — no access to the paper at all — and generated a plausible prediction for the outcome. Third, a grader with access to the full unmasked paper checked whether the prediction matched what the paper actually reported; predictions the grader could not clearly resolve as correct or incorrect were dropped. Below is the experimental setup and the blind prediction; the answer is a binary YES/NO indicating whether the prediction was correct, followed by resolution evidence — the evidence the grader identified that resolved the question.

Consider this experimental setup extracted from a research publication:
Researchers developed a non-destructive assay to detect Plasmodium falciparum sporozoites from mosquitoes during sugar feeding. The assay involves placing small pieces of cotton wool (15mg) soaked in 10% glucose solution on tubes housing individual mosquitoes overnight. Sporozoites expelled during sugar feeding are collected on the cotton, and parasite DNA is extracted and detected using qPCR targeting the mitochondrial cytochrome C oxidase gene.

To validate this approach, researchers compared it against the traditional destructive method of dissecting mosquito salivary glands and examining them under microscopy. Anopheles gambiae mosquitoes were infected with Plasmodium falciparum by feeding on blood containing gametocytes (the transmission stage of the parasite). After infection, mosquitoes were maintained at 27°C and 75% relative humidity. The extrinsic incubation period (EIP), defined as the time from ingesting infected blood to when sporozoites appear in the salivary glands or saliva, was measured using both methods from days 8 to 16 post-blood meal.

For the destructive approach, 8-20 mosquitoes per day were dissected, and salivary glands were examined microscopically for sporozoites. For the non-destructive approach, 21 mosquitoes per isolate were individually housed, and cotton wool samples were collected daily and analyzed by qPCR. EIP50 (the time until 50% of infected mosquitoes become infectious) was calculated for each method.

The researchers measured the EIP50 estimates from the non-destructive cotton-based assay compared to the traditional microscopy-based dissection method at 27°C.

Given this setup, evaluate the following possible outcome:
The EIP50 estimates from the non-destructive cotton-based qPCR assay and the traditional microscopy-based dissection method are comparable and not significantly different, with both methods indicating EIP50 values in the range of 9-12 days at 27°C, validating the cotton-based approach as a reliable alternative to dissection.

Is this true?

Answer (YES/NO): NO